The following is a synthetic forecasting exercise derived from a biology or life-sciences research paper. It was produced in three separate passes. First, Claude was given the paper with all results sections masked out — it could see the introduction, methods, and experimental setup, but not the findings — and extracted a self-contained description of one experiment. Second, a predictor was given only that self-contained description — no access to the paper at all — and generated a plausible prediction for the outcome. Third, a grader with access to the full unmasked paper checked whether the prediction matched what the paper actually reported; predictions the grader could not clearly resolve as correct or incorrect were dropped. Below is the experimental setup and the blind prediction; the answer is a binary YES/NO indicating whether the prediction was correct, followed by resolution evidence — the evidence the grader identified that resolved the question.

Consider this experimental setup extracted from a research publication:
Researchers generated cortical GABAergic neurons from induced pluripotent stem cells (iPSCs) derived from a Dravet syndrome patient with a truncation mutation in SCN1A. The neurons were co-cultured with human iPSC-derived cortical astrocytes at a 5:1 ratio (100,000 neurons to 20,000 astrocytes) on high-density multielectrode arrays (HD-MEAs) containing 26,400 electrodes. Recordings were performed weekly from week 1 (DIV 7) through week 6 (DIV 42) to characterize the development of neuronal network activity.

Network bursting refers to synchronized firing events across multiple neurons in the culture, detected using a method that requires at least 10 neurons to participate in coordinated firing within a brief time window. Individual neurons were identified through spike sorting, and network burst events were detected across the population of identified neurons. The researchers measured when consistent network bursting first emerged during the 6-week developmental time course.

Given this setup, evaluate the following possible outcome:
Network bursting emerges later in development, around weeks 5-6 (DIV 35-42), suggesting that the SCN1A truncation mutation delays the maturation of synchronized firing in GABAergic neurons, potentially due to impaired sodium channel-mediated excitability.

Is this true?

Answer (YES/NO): NO